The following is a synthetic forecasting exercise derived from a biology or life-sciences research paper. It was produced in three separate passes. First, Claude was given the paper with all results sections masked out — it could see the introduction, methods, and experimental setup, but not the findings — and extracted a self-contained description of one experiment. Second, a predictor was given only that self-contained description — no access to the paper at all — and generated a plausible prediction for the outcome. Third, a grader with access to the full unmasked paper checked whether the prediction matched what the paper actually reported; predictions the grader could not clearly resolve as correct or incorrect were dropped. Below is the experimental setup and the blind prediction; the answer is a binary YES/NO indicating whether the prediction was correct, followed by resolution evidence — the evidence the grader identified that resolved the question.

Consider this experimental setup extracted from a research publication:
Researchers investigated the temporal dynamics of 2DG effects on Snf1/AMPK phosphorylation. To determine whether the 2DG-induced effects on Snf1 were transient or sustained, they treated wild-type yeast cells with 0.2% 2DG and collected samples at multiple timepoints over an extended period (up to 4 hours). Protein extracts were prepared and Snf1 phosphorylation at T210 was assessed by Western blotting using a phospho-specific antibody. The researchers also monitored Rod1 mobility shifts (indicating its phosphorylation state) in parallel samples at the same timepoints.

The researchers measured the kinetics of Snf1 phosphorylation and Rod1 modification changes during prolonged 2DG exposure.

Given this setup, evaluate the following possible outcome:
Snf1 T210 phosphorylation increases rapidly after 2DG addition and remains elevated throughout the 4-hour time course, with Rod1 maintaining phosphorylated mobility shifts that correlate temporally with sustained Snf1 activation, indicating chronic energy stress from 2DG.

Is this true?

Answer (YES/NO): NO